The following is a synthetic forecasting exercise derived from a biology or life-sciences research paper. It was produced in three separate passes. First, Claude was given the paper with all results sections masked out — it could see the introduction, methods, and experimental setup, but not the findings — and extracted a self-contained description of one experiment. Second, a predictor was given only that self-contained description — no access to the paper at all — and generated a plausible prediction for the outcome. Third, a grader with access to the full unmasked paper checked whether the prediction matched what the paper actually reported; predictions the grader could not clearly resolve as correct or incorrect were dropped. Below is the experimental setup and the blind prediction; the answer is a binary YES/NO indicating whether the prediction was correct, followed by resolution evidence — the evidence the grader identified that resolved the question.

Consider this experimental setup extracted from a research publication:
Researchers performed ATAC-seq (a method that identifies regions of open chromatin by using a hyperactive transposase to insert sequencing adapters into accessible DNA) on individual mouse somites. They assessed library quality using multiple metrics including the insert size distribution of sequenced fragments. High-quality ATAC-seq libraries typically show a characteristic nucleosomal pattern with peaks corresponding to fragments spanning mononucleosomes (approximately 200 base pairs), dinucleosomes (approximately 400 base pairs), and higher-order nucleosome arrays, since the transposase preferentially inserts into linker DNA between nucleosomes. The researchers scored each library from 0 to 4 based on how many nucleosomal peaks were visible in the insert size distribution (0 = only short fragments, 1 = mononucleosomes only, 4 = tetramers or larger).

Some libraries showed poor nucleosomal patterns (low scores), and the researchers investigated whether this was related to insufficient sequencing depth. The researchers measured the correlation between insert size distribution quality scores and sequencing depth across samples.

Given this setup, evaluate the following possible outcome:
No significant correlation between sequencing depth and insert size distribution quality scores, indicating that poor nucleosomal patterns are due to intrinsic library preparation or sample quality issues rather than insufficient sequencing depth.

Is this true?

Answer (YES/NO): YES